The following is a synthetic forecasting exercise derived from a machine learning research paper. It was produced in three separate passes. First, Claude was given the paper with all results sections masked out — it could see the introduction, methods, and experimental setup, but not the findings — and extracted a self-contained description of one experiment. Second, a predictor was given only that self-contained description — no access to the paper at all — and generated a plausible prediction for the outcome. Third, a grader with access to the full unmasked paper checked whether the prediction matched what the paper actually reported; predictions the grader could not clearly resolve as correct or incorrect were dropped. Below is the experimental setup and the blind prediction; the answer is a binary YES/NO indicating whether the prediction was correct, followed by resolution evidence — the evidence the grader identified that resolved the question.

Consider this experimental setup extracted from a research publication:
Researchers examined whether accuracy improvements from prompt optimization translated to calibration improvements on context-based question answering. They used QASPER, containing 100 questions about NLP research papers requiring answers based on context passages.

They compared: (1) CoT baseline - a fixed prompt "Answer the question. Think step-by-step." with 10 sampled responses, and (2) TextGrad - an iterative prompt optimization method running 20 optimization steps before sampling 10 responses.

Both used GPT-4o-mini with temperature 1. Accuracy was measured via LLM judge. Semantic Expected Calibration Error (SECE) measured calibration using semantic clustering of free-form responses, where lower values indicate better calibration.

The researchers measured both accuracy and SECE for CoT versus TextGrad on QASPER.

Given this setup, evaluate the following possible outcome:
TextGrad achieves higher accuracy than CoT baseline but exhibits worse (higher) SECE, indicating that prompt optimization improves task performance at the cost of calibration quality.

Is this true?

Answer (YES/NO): NO